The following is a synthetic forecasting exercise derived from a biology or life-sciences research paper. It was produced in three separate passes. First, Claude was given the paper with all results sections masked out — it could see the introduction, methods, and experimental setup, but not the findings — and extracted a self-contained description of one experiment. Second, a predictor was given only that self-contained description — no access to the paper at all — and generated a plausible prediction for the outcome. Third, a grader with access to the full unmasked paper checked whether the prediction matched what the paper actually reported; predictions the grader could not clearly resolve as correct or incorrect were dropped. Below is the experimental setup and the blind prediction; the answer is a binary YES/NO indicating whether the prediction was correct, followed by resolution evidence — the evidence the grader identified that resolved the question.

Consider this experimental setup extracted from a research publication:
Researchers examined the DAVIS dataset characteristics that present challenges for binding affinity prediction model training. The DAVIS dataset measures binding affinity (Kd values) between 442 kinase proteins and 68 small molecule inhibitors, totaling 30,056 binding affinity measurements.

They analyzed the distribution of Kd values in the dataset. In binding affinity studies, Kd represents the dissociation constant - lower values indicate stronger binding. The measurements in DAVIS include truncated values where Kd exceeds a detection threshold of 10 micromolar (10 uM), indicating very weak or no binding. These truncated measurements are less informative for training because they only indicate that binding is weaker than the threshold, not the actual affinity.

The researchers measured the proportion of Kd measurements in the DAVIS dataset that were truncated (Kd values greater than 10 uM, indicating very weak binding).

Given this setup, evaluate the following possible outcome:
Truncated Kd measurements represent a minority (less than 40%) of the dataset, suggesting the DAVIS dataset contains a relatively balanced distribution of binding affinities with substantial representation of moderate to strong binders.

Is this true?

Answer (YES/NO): NO